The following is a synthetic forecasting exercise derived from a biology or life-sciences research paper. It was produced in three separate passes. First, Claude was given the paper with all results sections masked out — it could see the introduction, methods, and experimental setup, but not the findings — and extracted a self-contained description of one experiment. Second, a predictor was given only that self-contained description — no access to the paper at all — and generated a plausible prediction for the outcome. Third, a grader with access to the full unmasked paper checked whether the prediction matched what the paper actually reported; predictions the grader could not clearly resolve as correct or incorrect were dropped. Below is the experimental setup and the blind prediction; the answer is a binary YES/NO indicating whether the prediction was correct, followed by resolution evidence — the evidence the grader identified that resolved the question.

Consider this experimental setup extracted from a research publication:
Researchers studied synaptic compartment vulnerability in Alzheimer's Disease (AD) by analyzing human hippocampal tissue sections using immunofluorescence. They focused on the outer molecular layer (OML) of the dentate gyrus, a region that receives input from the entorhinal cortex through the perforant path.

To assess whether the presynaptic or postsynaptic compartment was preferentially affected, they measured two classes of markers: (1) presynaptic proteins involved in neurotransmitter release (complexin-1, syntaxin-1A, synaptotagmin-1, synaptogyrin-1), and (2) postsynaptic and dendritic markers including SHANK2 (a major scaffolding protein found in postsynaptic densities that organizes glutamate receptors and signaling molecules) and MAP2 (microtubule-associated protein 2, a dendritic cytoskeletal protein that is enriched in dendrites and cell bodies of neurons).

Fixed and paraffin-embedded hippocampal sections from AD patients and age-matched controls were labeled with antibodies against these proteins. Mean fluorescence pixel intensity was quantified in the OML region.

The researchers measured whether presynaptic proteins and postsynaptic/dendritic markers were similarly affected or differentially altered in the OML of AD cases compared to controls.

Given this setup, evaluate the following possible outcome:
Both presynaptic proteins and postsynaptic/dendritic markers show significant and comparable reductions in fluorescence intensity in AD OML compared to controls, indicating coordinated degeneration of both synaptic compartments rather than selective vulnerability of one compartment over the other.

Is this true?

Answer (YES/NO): NO